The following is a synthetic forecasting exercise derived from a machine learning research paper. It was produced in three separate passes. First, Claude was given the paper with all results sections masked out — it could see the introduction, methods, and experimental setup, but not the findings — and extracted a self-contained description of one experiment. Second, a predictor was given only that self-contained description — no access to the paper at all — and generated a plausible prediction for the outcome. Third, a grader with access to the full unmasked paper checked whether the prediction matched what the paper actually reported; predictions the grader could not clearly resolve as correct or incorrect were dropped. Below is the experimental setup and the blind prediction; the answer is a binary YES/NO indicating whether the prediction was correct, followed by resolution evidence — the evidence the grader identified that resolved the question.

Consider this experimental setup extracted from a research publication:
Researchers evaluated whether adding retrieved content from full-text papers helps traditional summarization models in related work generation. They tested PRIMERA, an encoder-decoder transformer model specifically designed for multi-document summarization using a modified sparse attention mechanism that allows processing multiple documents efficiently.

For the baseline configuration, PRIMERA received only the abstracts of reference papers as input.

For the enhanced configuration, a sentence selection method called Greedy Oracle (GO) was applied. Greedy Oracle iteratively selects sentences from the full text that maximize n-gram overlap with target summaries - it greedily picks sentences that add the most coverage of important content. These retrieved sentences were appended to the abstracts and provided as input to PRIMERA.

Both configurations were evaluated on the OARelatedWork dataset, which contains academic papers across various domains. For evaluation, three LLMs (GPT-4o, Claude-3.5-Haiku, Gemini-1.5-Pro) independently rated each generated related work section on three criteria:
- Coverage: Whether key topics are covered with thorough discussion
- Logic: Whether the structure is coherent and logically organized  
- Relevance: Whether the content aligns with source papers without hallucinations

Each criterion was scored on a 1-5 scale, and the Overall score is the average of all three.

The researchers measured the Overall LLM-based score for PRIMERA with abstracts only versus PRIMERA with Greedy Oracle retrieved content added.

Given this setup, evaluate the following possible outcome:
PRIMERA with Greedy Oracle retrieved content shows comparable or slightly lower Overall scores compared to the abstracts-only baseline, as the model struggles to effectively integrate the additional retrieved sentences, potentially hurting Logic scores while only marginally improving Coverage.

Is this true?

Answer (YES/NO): NO